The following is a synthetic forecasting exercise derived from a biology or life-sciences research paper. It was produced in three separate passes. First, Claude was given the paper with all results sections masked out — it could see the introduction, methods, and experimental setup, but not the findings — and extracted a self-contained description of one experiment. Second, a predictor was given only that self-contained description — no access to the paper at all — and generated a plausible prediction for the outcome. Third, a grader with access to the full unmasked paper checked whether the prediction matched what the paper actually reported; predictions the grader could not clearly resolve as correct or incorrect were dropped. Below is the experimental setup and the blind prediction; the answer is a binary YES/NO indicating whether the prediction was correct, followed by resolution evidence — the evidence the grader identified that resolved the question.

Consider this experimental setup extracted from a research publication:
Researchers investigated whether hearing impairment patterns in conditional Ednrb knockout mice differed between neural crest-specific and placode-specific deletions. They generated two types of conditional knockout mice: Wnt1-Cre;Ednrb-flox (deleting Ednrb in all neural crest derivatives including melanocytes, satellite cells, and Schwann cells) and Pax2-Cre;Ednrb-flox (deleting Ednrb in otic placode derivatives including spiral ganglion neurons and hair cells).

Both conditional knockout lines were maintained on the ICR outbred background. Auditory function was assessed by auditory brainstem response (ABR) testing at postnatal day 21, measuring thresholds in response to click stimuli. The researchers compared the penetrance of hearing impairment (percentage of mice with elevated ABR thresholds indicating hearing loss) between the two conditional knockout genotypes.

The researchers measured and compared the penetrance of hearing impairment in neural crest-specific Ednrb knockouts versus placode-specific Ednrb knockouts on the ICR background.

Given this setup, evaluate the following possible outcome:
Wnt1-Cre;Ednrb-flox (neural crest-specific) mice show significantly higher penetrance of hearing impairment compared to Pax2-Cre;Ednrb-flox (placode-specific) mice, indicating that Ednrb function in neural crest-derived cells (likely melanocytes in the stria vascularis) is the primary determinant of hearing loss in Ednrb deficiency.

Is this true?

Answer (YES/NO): NO